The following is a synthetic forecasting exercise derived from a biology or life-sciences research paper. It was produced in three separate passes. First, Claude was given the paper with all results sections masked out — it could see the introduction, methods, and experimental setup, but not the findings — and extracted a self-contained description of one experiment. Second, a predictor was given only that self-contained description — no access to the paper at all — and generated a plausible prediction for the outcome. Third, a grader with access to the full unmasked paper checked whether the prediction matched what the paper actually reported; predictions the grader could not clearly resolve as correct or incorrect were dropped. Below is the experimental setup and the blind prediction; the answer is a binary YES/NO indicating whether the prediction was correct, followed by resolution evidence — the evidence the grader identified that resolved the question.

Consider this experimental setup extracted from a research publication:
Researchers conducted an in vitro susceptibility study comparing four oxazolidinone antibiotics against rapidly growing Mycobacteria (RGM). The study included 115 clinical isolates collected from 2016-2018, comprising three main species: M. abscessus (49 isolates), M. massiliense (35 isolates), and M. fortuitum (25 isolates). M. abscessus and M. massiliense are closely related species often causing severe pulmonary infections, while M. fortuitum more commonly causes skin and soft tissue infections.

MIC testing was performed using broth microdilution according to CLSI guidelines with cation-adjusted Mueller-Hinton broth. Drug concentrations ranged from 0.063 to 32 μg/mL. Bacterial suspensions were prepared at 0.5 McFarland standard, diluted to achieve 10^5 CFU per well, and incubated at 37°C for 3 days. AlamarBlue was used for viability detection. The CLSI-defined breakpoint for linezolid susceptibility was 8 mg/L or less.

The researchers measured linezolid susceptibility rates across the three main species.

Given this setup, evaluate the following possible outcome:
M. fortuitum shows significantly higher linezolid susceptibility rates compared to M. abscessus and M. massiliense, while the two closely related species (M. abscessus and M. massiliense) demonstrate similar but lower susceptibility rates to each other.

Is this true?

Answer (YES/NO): NO